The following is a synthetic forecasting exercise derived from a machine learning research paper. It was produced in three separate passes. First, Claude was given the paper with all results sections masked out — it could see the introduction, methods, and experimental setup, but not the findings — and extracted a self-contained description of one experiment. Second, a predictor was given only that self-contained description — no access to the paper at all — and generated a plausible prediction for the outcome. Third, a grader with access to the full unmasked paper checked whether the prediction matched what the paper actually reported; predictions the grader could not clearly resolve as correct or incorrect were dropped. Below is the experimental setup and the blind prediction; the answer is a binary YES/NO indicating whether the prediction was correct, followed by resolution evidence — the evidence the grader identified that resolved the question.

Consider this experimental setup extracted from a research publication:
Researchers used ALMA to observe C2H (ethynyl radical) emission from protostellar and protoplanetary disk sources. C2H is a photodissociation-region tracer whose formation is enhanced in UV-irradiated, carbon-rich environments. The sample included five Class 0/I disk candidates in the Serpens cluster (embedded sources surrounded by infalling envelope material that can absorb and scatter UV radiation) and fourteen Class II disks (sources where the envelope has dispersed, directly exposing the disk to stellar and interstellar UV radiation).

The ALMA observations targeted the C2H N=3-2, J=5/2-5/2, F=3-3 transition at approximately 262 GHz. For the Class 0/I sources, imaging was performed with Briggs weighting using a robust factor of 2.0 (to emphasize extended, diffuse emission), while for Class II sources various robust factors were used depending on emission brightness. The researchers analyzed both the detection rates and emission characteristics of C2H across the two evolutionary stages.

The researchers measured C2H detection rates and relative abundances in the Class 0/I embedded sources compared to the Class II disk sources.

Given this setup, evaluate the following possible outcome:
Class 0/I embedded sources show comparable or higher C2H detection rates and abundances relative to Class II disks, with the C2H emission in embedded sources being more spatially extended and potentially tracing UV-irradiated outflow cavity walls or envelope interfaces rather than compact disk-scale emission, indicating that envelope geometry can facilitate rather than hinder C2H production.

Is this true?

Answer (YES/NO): NO